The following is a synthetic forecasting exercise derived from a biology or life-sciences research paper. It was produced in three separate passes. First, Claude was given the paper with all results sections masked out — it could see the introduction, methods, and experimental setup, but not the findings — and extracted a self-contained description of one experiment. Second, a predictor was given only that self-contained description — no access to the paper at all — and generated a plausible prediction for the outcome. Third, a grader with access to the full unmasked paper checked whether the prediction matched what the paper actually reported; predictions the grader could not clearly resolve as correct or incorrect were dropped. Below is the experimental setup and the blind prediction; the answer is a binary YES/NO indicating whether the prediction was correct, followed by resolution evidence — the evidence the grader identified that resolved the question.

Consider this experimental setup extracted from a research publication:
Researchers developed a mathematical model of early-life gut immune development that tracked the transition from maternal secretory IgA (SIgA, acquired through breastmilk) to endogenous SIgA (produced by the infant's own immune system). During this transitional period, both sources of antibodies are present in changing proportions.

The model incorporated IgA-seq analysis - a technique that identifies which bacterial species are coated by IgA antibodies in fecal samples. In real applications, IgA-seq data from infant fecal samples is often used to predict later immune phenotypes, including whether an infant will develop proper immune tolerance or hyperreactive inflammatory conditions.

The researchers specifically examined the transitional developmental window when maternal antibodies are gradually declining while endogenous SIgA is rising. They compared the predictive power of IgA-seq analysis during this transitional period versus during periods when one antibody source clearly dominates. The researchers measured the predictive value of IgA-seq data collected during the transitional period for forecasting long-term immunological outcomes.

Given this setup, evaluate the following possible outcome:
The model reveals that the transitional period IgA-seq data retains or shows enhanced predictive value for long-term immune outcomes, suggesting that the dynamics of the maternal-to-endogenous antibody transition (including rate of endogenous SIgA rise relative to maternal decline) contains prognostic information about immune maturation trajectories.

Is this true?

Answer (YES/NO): NO